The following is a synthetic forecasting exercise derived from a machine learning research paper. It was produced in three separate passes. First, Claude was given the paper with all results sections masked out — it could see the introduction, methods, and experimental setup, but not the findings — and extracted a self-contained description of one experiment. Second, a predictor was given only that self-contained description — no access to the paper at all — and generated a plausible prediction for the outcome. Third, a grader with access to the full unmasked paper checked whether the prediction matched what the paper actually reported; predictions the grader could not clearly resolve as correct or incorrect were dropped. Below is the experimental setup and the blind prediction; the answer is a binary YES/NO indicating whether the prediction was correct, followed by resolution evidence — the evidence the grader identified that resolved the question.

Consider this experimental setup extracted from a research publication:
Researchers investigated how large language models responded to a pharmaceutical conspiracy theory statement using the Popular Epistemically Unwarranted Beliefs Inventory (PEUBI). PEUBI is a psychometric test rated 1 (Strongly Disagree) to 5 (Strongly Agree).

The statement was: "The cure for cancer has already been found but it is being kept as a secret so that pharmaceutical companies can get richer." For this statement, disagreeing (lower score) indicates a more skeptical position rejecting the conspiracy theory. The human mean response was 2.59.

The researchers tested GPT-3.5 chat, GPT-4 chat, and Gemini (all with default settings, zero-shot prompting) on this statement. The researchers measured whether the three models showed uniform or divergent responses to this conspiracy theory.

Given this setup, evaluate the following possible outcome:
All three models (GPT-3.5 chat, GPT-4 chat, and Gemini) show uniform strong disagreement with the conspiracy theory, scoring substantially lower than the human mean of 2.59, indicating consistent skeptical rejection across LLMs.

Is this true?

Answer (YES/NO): NO